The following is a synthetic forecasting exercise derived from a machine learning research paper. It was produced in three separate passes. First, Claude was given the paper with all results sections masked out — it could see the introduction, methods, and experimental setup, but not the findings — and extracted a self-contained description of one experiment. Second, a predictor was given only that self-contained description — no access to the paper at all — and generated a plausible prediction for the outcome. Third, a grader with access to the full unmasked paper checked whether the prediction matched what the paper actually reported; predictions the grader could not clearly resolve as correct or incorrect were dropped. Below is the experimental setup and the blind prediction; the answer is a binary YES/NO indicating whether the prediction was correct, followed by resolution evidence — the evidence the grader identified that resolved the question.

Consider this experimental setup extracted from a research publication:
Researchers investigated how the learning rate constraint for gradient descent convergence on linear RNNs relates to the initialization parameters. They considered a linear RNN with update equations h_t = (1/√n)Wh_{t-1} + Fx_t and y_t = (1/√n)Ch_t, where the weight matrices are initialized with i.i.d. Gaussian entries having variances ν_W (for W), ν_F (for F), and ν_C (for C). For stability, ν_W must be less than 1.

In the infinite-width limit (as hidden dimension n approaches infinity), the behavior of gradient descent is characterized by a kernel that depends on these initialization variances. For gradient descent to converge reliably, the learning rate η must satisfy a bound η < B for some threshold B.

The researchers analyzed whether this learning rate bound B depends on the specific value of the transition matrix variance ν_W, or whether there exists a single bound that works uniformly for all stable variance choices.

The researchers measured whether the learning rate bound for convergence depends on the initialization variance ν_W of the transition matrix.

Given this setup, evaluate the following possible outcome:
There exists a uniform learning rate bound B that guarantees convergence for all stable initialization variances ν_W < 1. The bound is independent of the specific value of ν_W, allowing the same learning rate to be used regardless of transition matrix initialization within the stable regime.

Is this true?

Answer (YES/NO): YES